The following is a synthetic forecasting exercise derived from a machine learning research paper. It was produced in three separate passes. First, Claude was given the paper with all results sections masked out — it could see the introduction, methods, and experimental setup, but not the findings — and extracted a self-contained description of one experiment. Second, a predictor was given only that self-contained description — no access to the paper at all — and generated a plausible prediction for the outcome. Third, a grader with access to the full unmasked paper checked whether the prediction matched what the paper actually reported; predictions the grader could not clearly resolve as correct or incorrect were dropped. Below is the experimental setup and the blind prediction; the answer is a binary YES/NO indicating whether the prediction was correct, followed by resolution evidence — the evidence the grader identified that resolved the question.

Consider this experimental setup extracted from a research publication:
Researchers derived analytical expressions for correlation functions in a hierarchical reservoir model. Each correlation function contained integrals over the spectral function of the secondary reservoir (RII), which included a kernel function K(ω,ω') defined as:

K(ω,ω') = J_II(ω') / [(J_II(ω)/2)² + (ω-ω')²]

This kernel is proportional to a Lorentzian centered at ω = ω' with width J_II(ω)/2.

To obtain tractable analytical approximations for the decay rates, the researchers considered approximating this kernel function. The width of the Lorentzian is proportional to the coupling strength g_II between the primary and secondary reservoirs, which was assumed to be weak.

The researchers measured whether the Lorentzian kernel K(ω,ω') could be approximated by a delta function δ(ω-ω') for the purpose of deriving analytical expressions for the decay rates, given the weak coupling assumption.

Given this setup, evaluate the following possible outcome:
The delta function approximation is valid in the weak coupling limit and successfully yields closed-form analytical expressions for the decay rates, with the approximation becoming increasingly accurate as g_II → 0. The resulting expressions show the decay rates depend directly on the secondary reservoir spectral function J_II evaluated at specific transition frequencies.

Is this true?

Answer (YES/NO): YES